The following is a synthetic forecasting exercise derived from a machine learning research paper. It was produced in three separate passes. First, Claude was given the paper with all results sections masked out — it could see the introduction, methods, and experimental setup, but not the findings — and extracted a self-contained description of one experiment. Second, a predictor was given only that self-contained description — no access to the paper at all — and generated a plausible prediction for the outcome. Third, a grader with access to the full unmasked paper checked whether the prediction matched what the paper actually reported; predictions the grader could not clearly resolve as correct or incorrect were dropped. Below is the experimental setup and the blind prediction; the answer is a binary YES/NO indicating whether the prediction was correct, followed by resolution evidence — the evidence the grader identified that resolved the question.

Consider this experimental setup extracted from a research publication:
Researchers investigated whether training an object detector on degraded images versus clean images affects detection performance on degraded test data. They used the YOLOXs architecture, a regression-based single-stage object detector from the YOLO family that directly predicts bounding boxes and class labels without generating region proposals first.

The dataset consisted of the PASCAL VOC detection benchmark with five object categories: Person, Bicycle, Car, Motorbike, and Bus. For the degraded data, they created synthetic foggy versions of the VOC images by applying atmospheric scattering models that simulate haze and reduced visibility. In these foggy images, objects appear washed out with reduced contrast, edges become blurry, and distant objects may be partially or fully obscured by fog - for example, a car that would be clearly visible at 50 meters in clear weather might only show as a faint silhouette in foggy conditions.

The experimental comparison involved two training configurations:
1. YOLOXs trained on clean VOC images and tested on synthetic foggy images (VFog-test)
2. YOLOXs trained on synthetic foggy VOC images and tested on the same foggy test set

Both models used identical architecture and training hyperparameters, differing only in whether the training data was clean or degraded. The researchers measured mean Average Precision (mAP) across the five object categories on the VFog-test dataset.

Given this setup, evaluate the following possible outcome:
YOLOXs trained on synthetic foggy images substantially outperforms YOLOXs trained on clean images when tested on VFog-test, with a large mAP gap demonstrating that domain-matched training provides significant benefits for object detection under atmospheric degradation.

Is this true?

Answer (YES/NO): YES